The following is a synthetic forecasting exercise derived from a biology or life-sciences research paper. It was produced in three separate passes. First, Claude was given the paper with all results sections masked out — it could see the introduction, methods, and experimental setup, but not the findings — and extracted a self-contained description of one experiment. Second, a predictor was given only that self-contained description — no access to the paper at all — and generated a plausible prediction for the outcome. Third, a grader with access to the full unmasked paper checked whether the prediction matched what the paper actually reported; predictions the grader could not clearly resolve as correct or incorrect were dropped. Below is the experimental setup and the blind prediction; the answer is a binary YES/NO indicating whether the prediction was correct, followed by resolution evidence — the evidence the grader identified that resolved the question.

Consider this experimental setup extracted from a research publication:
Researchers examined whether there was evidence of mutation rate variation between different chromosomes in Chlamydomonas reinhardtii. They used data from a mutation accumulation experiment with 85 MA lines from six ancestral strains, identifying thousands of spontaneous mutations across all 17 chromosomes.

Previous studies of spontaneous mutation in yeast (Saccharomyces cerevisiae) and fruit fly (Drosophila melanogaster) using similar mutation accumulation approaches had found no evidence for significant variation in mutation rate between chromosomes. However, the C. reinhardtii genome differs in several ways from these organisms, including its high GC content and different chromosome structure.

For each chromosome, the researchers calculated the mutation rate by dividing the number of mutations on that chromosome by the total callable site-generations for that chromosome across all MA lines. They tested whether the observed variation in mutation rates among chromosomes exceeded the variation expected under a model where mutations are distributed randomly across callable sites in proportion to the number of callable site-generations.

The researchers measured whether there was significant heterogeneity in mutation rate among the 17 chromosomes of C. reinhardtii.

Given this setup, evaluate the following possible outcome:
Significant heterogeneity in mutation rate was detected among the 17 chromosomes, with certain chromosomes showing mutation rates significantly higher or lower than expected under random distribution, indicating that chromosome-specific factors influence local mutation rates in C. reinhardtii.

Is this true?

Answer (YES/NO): NO